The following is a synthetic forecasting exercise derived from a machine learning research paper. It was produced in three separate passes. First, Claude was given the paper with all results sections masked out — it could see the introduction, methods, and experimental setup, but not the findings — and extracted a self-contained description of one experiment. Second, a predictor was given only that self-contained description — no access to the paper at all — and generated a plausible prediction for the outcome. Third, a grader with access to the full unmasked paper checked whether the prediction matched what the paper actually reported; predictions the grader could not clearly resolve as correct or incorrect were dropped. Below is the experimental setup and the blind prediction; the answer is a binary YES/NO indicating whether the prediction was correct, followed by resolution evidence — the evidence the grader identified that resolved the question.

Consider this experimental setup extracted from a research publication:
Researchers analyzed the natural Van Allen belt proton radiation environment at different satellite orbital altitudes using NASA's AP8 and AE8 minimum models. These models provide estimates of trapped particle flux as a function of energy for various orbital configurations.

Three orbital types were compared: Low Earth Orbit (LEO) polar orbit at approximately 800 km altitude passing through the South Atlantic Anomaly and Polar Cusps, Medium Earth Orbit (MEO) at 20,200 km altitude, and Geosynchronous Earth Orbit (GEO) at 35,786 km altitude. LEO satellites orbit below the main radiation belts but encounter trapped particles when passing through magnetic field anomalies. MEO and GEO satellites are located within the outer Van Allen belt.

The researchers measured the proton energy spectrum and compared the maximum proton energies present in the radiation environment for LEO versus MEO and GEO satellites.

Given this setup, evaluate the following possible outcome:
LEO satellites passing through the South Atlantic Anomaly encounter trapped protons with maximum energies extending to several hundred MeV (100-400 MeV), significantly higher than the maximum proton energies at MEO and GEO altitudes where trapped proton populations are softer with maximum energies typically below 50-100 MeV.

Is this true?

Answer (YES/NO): NO